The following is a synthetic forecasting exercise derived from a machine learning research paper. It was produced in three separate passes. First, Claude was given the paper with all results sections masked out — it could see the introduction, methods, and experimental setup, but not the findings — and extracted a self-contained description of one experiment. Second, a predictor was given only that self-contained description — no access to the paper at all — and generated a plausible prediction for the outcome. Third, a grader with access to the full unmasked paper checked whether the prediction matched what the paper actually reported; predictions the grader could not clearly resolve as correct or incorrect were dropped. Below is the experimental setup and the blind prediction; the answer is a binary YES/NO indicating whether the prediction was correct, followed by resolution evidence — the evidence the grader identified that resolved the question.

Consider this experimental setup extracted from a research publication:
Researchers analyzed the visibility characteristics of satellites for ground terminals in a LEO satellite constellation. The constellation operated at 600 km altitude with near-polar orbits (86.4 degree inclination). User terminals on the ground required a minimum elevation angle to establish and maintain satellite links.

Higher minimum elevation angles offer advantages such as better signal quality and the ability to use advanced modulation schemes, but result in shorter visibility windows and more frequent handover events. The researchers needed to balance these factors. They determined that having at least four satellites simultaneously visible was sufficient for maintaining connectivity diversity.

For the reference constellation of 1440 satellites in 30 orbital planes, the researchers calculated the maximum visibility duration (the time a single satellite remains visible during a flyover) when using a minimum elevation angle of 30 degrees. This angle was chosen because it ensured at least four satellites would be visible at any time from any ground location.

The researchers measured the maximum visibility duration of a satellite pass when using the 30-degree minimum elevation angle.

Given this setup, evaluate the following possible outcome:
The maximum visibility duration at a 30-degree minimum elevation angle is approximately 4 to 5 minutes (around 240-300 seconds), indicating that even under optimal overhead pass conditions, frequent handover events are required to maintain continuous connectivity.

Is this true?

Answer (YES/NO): NO